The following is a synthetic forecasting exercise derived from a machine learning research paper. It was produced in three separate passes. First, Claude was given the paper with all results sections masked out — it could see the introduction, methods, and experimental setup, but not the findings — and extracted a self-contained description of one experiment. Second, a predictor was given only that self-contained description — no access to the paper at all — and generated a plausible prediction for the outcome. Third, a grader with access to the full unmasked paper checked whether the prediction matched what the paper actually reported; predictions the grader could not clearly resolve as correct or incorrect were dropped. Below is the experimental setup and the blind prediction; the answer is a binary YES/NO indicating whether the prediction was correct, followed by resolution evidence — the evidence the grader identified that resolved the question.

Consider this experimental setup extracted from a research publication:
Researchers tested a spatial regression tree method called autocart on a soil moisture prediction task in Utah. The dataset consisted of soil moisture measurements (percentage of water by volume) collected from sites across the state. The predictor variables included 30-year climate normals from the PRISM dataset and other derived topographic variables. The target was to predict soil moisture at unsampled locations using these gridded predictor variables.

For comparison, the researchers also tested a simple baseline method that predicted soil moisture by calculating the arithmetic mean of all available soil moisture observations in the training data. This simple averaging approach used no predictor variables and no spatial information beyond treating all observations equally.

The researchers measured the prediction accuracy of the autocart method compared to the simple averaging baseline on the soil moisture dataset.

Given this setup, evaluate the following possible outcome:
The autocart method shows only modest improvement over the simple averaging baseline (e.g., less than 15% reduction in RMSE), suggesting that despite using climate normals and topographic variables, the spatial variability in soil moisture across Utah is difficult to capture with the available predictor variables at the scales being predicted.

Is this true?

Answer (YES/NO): NO